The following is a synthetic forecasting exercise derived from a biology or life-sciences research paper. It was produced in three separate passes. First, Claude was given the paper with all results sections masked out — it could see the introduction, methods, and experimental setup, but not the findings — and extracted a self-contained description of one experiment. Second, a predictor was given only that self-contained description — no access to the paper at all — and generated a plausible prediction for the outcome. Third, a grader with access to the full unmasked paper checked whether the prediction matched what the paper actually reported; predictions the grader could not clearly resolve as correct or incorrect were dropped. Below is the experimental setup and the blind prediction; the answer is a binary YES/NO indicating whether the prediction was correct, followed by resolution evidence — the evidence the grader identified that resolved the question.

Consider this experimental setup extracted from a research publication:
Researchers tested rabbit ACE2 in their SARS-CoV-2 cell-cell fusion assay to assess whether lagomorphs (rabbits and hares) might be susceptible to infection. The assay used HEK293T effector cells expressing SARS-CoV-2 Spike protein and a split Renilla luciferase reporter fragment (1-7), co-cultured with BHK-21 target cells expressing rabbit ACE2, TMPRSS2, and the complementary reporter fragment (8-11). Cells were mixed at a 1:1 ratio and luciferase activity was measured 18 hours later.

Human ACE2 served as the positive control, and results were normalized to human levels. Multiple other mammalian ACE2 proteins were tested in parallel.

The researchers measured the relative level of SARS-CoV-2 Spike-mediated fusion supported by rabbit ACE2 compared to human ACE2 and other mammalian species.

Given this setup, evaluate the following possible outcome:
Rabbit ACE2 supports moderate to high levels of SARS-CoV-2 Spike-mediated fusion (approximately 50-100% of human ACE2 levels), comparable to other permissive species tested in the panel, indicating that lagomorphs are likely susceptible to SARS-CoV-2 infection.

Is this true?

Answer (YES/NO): NO